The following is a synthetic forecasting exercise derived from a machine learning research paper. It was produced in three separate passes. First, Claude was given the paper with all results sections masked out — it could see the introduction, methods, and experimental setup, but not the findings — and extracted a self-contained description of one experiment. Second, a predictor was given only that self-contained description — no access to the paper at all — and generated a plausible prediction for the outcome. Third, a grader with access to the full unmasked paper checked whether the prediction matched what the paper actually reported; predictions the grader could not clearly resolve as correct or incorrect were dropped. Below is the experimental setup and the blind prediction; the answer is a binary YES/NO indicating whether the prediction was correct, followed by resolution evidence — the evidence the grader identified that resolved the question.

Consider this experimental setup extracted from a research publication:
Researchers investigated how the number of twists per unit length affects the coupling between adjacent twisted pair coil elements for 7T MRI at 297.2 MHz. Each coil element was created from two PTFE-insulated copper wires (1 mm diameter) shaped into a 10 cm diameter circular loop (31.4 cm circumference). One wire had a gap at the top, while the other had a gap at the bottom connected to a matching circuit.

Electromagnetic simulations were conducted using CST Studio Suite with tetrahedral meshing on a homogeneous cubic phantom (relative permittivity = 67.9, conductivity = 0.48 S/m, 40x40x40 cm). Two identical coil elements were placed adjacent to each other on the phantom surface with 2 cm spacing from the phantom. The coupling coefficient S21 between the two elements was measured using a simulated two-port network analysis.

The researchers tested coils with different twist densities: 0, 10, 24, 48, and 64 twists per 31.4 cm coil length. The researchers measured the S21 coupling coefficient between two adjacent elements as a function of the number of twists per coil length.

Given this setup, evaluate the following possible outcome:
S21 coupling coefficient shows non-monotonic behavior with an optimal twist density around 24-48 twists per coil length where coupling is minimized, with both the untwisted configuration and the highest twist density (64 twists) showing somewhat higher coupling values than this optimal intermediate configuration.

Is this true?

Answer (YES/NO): NO